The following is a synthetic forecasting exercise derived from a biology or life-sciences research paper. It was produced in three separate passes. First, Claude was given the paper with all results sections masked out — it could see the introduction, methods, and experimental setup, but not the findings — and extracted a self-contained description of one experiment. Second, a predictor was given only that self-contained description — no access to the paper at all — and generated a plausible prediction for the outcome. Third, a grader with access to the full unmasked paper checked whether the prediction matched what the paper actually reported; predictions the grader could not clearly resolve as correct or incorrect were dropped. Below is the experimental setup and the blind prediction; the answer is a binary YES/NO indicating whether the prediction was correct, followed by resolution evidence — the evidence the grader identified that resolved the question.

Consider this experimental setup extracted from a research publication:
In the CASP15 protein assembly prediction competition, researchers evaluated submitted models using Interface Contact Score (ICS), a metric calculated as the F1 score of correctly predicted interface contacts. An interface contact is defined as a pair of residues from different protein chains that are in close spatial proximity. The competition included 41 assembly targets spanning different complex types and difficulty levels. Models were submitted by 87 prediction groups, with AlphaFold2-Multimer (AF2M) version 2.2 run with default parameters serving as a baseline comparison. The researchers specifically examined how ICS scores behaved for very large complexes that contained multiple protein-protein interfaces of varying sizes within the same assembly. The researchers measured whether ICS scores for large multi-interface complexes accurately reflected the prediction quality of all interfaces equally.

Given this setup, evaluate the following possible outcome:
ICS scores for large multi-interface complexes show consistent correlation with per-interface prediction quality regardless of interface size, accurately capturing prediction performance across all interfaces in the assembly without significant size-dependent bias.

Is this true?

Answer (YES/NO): NO